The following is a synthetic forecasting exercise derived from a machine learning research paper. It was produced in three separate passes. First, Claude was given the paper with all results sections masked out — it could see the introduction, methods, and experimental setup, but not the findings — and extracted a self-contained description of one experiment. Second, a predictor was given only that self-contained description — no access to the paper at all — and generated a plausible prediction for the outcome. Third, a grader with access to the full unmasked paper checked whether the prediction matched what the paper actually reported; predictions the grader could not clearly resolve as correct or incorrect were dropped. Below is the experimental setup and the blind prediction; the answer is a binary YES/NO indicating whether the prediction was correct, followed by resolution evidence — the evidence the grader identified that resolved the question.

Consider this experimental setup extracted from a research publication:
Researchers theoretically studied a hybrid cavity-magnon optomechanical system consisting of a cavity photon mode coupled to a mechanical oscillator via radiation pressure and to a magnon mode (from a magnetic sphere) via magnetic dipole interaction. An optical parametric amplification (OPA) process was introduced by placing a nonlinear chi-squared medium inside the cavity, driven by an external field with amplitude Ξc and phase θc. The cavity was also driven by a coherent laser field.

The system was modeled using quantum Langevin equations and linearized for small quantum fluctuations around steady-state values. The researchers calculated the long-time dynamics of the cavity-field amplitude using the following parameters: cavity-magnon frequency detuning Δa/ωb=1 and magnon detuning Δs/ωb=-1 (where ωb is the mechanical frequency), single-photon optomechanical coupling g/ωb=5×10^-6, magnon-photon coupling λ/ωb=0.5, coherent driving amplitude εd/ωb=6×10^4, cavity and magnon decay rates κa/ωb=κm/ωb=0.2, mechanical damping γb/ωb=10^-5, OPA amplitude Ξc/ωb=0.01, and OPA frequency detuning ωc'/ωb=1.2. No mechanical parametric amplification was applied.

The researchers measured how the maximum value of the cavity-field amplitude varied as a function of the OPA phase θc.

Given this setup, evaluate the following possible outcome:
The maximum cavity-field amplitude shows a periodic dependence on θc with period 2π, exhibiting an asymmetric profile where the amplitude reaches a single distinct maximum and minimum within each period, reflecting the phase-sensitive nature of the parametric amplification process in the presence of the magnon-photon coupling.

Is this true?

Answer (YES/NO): NO